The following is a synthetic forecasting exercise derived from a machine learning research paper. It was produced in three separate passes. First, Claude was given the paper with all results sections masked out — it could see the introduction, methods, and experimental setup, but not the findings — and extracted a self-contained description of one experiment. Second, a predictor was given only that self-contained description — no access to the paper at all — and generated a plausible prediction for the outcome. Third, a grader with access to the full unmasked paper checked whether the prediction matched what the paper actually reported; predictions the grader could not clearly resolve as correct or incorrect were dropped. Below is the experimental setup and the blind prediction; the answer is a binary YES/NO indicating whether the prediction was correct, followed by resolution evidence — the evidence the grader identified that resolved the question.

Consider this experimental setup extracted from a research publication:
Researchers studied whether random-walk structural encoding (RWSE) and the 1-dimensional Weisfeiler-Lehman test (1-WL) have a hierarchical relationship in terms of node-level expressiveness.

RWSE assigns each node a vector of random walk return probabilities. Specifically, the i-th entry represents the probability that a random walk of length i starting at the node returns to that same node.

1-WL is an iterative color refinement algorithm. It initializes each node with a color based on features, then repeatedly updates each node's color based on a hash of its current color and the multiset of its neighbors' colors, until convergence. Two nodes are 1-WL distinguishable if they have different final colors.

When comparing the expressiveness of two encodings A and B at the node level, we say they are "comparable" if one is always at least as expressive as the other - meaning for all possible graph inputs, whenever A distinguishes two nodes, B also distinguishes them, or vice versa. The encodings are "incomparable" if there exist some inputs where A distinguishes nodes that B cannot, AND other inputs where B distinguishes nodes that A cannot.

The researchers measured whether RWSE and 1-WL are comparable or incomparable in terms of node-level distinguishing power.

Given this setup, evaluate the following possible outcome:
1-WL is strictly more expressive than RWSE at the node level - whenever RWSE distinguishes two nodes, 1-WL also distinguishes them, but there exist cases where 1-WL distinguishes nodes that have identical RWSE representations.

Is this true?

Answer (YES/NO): NO